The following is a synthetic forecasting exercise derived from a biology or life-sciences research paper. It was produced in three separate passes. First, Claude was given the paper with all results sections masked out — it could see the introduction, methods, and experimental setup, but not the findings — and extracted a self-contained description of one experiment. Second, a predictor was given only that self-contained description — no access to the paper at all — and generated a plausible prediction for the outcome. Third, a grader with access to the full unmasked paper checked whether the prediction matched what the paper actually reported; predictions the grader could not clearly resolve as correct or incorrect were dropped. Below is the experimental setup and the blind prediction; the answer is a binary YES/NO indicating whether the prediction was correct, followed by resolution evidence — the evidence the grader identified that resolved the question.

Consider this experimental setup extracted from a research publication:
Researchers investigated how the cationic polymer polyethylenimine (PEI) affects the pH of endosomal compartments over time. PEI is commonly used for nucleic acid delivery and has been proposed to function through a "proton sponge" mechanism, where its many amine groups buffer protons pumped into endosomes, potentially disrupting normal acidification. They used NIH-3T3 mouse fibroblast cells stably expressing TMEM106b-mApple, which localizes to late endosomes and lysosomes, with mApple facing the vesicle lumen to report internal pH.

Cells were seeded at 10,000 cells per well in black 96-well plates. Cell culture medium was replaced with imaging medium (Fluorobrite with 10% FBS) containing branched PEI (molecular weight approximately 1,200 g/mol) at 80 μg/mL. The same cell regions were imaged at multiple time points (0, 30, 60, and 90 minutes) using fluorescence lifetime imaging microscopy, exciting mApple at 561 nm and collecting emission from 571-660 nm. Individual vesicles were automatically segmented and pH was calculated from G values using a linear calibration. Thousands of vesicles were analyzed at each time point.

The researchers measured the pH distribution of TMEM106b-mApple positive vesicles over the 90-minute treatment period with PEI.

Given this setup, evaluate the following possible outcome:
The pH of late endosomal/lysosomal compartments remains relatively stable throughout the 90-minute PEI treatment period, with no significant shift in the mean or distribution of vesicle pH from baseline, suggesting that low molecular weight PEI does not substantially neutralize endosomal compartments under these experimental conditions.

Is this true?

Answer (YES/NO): YES